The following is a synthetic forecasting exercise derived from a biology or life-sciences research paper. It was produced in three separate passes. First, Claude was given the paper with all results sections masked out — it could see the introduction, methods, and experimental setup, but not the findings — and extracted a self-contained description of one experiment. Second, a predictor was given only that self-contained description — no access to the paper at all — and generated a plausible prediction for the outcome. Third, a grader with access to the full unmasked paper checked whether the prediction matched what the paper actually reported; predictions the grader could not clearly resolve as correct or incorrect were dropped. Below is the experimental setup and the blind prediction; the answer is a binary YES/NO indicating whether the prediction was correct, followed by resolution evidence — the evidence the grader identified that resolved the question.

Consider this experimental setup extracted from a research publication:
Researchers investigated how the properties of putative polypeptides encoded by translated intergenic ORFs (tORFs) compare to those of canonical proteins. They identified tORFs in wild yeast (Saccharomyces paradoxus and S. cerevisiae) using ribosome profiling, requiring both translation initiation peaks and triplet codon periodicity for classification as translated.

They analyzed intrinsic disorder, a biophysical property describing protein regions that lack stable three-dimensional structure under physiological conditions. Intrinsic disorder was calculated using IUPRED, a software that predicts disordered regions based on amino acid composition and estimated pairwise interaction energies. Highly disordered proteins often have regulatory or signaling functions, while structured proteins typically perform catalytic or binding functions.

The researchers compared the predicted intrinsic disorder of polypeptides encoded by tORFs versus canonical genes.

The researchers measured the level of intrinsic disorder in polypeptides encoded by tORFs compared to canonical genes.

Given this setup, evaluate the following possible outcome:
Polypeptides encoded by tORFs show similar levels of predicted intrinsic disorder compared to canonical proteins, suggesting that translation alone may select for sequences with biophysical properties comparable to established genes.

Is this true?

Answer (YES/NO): NO